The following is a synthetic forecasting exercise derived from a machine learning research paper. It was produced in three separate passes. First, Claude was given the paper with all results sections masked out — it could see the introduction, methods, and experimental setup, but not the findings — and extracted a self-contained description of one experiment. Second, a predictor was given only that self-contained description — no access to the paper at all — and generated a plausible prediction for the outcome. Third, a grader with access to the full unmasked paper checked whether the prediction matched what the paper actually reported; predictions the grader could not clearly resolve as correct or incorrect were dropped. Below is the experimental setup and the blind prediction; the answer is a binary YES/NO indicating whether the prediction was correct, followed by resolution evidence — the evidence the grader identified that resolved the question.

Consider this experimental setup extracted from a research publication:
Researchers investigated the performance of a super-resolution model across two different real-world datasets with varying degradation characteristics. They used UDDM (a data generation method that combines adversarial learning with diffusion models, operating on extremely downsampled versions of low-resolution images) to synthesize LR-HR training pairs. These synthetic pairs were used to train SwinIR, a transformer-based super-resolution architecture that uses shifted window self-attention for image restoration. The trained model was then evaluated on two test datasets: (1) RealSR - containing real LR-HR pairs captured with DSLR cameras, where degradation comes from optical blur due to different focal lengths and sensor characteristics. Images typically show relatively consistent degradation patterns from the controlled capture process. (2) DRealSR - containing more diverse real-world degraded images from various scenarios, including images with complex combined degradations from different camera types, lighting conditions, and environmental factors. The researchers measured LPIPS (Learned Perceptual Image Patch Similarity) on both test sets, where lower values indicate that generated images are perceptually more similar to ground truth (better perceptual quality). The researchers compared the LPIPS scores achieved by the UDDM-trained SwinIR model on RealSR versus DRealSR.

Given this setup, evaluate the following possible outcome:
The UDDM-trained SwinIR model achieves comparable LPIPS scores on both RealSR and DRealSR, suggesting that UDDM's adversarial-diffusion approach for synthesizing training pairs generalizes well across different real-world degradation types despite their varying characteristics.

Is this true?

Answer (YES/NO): YES